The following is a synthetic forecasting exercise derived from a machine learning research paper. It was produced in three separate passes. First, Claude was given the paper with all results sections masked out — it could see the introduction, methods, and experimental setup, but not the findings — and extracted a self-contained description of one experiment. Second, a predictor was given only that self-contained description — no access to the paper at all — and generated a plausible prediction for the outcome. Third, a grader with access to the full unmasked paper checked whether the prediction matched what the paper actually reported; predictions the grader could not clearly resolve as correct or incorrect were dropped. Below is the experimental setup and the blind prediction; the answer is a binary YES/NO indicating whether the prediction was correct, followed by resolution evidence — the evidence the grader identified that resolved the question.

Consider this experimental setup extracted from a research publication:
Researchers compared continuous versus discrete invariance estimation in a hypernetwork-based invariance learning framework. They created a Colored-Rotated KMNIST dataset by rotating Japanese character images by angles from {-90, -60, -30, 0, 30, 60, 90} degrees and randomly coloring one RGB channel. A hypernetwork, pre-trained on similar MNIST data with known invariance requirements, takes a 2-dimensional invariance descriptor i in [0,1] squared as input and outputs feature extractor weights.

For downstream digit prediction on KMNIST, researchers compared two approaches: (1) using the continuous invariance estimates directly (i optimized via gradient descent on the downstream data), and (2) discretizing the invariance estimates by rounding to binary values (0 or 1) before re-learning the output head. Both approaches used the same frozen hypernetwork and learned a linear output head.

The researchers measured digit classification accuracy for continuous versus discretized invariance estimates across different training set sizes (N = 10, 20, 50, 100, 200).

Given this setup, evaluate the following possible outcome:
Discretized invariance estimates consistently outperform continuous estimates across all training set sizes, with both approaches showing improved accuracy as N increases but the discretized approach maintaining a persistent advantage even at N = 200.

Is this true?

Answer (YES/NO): NO